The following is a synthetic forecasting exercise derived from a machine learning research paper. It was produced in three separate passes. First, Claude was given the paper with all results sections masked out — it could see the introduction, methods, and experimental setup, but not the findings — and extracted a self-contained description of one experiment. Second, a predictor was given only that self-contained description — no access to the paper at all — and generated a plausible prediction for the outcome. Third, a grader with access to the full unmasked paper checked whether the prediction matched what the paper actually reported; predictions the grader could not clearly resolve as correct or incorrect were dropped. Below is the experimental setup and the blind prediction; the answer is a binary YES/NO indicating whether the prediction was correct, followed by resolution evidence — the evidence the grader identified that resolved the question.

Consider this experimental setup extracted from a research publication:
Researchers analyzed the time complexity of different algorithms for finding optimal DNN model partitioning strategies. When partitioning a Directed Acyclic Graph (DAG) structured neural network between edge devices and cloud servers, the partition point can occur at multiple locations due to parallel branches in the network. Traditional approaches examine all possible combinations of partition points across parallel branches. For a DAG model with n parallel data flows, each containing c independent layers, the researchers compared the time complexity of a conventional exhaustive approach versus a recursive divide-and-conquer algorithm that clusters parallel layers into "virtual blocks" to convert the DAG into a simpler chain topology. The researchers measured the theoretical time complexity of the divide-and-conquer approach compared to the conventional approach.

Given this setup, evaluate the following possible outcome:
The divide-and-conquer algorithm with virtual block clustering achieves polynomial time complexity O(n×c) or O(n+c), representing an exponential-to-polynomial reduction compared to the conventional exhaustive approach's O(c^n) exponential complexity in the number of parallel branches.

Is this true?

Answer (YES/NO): YES